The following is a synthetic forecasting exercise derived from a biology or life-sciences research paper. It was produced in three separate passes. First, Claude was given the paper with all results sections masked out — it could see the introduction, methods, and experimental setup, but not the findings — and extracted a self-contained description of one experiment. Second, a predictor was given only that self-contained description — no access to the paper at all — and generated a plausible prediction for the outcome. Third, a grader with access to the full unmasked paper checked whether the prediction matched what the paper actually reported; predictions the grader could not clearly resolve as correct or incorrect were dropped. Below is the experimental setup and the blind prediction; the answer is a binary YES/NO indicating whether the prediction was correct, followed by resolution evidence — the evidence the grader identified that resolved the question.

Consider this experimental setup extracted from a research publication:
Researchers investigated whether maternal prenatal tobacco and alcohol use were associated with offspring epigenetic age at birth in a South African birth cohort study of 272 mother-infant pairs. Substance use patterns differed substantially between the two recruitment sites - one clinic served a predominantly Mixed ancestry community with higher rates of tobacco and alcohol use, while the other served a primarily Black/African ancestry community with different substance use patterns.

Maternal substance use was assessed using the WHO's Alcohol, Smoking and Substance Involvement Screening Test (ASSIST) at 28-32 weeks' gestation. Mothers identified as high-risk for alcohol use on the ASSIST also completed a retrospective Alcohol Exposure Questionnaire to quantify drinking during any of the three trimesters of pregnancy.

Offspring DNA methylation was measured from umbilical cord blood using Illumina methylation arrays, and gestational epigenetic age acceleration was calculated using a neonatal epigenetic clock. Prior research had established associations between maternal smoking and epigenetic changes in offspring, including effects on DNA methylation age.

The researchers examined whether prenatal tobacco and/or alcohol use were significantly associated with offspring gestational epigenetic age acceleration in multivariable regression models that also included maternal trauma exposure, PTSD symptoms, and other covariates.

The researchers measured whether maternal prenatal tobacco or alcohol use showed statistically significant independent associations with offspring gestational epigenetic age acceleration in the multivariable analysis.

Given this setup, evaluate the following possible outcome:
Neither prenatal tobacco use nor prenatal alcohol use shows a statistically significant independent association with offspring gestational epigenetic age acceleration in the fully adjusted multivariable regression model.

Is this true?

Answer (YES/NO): YES